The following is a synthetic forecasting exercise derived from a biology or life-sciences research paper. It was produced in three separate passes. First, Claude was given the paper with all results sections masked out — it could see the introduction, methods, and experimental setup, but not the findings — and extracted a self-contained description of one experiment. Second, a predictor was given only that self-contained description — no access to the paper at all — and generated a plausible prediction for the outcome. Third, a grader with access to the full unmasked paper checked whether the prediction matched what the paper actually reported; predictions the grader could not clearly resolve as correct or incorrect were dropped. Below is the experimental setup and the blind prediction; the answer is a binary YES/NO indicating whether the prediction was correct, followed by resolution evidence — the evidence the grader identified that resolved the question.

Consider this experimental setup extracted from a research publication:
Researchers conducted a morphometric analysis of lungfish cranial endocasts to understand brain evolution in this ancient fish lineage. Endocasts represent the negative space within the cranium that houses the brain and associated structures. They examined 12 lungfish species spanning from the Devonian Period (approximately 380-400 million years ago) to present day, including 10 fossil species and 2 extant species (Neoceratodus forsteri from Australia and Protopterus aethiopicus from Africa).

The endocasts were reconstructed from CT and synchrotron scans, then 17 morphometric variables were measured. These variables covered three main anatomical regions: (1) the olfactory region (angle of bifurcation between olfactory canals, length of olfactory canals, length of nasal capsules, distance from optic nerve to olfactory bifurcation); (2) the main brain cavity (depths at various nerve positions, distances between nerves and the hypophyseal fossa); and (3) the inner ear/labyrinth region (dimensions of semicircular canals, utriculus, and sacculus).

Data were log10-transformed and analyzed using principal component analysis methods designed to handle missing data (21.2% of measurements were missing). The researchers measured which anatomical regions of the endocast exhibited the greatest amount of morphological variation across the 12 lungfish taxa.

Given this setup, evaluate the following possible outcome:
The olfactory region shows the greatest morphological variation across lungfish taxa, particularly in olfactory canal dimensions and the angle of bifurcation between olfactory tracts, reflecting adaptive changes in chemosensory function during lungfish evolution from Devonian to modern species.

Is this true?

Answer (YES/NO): YES